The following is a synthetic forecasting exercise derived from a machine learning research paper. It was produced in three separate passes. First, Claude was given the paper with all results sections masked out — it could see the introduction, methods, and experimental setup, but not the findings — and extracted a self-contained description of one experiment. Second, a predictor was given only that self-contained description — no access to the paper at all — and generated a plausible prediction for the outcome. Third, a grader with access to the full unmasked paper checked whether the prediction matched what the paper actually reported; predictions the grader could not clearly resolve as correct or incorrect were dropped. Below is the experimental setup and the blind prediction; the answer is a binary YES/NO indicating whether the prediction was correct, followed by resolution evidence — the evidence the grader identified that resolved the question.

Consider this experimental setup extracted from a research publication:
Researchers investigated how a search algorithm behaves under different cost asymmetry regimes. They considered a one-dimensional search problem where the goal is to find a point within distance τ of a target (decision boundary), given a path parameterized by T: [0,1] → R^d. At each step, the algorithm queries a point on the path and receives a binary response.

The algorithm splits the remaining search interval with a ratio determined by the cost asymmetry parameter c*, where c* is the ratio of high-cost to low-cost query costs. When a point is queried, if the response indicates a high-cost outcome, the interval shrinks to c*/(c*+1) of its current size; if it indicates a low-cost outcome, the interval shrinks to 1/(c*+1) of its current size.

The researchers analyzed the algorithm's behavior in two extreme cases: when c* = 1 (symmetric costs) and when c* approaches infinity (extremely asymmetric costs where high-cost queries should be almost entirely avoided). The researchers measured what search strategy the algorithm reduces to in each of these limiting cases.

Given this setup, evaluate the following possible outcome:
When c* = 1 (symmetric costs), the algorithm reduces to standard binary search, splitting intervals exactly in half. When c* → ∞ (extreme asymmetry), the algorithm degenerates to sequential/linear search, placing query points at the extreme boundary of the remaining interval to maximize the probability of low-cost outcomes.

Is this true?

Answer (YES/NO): YES